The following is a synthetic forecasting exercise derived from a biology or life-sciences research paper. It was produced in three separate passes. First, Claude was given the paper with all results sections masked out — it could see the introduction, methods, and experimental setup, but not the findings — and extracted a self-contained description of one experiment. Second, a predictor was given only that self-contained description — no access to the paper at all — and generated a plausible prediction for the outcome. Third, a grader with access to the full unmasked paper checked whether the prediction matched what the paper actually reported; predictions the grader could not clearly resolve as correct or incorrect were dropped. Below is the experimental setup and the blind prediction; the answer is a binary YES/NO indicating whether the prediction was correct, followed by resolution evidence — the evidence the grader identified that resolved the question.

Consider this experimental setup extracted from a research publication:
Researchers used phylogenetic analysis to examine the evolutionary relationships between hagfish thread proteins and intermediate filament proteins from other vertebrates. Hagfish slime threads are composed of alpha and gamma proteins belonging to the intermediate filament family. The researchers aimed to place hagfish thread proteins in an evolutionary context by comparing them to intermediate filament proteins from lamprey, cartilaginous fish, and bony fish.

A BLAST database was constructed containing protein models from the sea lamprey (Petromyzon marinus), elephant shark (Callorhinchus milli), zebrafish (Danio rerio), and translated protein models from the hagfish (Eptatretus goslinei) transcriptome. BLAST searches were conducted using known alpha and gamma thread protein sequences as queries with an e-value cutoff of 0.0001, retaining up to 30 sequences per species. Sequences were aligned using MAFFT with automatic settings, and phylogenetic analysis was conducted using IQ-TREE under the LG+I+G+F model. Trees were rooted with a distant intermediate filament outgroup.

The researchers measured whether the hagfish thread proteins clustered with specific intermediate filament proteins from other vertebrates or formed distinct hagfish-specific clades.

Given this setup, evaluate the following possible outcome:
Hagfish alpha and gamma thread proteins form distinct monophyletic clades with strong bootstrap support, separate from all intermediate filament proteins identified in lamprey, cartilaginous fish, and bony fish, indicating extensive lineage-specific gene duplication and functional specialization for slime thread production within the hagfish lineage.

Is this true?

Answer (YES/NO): NO